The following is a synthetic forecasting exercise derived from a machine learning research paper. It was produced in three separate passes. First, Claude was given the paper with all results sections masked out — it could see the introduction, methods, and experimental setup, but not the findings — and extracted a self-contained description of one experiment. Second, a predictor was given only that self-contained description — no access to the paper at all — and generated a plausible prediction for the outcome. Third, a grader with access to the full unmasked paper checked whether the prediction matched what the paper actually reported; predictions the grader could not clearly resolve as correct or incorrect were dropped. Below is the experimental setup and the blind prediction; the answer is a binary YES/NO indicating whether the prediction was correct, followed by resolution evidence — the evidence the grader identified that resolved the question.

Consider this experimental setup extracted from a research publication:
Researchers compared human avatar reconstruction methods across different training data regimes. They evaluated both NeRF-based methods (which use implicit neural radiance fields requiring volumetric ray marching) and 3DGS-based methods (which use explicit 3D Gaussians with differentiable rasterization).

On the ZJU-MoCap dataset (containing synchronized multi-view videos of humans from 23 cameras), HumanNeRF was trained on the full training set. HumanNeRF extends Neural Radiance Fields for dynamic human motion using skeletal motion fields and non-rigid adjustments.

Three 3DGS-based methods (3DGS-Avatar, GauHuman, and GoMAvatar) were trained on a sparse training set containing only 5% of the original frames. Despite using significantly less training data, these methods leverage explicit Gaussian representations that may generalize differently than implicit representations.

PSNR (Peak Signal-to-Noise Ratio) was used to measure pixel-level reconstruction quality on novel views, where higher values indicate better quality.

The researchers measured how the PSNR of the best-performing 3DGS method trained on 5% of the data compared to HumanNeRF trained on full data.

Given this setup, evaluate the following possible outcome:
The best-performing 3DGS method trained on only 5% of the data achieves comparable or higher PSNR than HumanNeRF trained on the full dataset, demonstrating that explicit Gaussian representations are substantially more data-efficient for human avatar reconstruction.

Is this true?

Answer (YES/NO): YES